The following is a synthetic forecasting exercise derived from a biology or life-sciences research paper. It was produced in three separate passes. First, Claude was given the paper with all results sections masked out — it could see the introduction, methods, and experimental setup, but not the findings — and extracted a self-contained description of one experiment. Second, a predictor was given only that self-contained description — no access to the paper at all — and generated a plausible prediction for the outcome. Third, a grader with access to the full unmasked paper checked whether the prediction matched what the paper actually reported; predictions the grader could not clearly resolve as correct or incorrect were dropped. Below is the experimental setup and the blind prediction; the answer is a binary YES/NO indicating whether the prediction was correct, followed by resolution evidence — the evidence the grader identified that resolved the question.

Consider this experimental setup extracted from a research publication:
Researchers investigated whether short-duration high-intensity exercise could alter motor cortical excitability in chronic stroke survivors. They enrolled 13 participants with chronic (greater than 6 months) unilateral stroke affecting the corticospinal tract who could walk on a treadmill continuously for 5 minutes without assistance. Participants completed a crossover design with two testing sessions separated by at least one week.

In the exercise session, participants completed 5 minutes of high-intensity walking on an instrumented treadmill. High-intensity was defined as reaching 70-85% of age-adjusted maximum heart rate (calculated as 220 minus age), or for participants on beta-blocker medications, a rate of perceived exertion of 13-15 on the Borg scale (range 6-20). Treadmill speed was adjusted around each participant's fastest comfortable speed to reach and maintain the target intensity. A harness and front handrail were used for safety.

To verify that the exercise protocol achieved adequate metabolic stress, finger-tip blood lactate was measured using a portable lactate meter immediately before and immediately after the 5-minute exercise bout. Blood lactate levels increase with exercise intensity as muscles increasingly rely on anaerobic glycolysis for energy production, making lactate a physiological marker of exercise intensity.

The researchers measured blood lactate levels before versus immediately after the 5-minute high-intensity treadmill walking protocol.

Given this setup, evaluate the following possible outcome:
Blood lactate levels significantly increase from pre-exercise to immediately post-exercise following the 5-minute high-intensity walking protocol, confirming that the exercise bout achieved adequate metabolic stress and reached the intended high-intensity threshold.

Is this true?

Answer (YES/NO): YES